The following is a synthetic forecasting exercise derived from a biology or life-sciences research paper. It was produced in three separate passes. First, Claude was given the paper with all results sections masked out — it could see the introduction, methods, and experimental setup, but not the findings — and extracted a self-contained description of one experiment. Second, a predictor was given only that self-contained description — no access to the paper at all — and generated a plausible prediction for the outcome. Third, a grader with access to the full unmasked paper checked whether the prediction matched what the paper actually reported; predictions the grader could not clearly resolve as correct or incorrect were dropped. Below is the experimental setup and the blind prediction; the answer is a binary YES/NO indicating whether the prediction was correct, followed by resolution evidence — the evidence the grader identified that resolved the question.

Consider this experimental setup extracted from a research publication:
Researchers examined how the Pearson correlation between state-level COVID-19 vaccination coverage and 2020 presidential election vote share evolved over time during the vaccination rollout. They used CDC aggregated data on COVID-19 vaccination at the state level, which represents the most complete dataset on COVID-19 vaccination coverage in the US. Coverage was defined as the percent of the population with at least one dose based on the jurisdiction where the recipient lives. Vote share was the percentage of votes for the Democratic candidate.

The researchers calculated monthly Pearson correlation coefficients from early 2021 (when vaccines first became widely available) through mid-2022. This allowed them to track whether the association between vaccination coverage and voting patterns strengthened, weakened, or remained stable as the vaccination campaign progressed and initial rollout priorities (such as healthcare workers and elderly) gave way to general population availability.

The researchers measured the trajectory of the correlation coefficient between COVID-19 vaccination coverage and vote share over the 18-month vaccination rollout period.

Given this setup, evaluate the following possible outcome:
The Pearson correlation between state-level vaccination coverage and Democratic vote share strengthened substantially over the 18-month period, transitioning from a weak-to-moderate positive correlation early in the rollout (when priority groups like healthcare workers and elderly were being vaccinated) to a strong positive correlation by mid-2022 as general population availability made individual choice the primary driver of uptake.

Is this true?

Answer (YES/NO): NO